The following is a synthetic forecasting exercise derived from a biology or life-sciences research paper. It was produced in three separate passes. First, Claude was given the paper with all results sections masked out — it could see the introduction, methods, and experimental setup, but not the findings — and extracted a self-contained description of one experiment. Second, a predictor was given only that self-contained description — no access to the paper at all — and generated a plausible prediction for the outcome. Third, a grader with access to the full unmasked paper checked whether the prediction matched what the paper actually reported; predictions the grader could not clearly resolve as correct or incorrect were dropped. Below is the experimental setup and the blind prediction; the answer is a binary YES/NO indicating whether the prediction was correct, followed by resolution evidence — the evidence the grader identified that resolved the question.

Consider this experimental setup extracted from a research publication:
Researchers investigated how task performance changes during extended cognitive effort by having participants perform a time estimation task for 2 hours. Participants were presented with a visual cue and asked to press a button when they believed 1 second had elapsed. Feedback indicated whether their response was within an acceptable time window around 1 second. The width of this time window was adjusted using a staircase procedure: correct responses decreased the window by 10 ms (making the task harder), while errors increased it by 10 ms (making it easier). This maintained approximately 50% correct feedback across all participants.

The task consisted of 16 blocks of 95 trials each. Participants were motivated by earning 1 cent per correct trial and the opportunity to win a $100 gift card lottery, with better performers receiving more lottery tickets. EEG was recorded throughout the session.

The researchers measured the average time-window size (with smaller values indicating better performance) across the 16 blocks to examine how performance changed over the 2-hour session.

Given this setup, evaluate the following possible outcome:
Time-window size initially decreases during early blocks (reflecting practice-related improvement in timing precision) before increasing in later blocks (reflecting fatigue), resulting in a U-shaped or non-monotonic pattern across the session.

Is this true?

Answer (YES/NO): YES